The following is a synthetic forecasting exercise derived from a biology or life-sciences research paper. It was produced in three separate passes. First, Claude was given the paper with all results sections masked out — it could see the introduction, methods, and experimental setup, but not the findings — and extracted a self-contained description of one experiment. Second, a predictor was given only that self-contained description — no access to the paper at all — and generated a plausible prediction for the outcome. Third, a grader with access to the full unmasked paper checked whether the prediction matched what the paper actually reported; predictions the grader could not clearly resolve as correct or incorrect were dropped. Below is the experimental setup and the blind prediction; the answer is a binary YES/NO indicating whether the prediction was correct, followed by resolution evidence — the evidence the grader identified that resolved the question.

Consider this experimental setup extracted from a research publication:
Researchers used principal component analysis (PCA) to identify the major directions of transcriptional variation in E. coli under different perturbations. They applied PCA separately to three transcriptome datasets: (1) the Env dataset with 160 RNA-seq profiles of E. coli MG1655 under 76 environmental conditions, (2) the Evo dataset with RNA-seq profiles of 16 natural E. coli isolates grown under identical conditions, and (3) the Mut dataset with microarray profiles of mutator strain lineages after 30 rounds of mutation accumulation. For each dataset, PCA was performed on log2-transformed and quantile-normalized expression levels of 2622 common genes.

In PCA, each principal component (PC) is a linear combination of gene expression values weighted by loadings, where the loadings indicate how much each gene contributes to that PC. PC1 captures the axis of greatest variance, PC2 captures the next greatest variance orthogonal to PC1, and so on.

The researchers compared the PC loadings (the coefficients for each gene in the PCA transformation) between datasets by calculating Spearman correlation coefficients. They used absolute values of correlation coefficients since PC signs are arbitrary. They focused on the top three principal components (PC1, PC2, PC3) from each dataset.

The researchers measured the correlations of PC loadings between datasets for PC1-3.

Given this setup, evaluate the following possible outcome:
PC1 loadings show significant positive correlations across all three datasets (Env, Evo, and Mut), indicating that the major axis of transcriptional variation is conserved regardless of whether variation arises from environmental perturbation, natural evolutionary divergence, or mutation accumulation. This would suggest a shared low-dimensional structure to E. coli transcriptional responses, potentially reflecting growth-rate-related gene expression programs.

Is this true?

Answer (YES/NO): YES